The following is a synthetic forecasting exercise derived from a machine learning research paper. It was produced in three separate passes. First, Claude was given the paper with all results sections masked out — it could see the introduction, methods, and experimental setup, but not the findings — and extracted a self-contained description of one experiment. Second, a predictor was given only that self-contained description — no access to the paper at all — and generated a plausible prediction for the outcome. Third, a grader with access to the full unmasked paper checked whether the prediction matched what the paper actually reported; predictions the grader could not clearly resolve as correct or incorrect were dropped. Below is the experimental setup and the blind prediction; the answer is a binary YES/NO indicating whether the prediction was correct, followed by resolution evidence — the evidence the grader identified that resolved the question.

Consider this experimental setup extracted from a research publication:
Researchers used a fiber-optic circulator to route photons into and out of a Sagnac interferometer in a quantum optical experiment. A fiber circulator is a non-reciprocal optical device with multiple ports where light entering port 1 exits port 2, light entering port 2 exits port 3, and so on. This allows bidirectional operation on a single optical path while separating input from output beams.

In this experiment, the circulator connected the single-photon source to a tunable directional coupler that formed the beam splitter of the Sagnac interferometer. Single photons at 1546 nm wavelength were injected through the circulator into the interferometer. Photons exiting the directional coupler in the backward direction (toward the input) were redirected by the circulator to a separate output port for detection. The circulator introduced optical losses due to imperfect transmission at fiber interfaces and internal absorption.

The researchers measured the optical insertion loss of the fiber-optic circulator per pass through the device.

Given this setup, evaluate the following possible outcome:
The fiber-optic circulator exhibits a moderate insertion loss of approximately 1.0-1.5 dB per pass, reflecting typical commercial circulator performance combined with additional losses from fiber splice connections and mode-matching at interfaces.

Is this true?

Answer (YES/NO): YES